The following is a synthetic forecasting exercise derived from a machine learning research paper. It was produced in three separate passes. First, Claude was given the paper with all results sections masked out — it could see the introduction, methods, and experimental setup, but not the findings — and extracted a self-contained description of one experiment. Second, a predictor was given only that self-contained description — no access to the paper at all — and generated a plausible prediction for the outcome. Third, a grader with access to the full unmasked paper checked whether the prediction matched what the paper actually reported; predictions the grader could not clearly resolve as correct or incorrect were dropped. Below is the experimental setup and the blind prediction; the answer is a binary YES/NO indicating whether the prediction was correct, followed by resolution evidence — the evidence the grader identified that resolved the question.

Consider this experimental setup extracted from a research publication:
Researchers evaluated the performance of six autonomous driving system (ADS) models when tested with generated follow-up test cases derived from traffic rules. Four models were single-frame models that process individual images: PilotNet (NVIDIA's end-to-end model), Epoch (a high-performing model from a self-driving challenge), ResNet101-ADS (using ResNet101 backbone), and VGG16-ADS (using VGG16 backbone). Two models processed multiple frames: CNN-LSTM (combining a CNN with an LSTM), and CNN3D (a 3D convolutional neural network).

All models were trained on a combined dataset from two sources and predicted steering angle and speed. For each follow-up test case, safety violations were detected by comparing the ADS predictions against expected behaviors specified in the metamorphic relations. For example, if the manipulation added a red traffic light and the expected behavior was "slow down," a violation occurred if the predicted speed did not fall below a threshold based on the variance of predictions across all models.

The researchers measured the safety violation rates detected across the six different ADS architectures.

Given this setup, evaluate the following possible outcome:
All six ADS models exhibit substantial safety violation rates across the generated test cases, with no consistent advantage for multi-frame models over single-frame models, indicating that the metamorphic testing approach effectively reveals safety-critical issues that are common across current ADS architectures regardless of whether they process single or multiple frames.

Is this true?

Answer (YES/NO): YES